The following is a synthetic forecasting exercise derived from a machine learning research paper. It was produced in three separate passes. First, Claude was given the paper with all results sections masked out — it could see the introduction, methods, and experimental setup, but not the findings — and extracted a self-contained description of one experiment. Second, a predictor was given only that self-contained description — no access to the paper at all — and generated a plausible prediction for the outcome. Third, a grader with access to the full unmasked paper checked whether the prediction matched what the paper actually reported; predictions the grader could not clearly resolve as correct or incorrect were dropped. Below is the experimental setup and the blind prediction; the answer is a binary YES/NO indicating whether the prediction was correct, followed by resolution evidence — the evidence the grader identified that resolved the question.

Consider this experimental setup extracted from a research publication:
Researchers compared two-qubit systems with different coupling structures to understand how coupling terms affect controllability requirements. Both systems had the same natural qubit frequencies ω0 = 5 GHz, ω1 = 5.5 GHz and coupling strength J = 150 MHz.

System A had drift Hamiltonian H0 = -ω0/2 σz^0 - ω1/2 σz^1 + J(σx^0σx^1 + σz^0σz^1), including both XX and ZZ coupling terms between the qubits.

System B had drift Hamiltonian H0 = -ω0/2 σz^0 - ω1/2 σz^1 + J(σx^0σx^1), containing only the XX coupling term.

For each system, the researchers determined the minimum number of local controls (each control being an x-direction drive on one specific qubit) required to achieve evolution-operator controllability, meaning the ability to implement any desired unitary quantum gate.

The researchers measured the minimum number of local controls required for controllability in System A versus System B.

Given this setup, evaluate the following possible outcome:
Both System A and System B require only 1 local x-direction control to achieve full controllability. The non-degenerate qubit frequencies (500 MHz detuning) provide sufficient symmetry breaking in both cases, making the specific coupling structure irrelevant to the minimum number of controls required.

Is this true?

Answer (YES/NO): NO